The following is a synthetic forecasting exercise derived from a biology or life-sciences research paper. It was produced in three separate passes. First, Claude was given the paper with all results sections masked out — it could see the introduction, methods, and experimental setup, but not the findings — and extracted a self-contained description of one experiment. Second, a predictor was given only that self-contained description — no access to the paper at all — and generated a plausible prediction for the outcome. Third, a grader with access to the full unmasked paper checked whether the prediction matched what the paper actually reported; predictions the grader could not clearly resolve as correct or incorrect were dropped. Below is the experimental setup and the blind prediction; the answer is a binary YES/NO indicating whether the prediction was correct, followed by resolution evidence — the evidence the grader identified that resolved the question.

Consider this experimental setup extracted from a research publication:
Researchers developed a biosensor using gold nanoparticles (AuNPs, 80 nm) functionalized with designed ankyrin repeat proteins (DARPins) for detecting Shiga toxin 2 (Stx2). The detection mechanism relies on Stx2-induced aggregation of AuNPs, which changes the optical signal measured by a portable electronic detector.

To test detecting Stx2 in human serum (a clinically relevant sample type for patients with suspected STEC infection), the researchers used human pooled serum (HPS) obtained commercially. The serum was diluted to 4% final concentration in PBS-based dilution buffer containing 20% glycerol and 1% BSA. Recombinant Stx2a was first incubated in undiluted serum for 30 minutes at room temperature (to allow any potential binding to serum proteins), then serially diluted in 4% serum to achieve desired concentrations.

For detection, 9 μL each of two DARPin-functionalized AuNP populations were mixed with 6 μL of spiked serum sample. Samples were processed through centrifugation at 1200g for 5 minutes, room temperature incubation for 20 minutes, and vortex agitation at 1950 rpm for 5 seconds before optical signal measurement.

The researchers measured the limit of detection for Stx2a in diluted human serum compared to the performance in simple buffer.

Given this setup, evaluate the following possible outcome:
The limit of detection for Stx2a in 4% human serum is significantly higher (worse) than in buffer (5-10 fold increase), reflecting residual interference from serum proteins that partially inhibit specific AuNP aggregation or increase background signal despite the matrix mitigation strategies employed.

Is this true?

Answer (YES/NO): NO